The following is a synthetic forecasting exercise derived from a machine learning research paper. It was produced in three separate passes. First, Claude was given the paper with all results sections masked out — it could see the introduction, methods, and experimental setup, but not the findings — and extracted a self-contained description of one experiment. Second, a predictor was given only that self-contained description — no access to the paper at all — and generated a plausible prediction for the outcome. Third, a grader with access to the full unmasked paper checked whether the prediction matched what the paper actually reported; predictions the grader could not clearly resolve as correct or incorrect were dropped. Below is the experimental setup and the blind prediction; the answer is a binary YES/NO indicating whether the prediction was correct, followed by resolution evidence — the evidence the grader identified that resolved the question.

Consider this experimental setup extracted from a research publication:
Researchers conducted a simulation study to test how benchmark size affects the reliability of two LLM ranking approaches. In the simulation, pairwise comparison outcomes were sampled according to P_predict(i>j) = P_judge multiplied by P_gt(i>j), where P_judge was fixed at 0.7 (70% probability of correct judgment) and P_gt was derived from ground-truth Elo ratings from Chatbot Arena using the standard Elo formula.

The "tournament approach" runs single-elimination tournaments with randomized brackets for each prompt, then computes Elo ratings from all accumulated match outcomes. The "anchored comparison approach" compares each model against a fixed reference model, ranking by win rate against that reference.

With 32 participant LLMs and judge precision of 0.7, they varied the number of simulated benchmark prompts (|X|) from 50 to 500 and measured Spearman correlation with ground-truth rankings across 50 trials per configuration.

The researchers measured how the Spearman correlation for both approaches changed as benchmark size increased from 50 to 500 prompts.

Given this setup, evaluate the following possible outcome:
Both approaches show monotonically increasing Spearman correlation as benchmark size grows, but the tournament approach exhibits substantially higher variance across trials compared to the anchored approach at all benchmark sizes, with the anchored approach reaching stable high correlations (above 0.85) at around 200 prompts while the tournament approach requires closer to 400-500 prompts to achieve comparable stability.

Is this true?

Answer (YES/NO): NO